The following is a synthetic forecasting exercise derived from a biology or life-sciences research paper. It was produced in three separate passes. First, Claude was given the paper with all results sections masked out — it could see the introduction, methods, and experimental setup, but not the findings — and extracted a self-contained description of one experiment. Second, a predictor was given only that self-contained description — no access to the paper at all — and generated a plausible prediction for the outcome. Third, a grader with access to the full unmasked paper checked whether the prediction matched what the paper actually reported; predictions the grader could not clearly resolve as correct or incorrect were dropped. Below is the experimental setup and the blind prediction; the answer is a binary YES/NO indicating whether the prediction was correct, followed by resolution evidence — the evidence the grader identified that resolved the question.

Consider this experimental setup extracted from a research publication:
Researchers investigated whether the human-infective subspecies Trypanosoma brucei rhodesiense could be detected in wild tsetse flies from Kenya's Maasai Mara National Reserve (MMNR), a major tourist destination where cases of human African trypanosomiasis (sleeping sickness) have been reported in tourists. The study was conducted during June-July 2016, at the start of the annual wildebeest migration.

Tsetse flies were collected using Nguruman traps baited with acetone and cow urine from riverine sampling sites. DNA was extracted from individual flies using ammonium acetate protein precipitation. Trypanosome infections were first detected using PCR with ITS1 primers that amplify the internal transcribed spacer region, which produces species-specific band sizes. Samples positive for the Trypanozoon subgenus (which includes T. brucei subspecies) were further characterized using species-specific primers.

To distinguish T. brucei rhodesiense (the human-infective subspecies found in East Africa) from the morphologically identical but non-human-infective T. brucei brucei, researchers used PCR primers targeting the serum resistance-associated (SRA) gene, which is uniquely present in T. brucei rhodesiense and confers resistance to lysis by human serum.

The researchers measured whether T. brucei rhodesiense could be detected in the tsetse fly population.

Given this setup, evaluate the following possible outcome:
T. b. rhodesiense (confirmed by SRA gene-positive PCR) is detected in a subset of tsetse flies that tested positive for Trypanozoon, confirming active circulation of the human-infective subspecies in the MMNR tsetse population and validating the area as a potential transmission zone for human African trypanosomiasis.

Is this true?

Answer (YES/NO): NO